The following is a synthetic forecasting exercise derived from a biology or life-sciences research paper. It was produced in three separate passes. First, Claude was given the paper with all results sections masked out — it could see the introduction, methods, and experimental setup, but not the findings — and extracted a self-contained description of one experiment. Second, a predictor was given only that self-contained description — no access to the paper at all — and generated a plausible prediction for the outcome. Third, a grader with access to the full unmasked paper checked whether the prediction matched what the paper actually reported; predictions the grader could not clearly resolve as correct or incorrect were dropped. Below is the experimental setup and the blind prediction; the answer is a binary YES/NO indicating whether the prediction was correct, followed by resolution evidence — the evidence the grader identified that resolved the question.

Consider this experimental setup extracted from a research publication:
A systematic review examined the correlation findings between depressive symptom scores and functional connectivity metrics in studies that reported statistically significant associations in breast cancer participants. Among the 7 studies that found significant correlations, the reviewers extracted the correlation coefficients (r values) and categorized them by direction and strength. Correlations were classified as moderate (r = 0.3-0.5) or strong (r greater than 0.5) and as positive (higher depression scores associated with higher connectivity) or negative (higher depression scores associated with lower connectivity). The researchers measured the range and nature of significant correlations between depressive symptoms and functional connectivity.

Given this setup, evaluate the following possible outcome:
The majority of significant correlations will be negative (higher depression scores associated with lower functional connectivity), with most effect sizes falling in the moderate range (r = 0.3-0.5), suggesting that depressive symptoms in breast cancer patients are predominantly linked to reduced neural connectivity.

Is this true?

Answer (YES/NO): NO